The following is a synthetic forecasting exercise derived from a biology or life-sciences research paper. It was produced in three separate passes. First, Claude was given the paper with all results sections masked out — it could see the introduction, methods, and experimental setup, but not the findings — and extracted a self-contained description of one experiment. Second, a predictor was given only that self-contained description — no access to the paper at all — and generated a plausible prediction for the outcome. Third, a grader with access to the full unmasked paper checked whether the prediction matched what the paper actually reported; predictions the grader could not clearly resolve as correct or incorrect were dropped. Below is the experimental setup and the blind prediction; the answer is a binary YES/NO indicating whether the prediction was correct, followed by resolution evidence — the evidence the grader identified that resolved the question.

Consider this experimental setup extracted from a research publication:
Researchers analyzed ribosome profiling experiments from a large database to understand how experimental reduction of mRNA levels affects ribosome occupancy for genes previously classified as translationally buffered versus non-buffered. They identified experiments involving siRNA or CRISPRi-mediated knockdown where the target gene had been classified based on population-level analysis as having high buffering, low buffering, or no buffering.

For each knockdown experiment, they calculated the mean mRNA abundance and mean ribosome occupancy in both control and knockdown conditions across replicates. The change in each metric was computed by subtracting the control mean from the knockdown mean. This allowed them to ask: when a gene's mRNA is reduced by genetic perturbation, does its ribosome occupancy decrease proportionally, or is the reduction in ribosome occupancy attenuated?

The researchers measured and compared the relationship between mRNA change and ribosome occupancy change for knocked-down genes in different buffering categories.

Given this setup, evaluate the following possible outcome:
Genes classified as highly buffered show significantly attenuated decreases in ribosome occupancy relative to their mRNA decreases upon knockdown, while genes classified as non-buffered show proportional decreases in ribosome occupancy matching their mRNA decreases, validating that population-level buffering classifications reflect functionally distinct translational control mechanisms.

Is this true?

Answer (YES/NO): NO